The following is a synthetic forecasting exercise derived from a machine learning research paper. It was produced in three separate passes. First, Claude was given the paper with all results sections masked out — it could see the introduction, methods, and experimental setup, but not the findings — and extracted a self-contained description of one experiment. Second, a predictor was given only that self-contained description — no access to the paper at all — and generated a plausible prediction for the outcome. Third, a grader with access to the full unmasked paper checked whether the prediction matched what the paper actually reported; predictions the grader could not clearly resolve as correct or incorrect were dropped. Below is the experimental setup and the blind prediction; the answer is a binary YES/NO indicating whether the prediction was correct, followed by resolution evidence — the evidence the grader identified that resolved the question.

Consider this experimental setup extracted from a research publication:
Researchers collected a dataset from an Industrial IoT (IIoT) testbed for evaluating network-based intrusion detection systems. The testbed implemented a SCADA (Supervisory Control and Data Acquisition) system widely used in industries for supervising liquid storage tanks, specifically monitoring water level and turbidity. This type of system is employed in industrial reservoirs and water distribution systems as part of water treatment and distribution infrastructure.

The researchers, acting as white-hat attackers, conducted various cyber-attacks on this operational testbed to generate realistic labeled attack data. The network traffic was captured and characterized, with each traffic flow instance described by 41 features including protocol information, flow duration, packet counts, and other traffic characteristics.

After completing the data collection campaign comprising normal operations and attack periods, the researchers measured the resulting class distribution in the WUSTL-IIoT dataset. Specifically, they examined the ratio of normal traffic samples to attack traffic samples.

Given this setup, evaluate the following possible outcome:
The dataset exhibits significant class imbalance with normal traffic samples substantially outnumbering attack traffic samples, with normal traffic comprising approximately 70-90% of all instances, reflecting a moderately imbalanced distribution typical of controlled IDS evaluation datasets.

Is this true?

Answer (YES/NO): NO